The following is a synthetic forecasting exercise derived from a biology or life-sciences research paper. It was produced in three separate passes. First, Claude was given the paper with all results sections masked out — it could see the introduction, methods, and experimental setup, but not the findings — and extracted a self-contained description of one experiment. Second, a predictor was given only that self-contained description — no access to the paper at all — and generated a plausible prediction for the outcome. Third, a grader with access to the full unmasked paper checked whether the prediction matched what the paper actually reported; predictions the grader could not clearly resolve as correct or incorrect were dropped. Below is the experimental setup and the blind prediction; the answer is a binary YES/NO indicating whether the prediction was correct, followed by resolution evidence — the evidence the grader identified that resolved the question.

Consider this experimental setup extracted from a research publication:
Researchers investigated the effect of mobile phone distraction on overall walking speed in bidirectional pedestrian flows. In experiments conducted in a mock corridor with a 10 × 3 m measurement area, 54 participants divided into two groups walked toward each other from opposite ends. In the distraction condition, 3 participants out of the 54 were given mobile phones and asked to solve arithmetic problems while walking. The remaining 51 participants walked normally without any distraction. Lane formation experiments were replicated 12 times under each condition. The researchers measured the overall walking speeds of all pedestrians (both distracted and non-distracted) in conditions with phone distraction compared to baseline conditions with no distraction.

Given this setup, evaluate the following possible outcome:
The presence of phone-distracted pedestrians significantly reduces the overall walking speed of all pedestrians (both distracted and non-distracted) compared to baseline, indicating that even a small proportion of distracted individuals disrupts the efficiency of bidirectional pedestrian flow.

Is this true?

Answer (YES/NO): YES